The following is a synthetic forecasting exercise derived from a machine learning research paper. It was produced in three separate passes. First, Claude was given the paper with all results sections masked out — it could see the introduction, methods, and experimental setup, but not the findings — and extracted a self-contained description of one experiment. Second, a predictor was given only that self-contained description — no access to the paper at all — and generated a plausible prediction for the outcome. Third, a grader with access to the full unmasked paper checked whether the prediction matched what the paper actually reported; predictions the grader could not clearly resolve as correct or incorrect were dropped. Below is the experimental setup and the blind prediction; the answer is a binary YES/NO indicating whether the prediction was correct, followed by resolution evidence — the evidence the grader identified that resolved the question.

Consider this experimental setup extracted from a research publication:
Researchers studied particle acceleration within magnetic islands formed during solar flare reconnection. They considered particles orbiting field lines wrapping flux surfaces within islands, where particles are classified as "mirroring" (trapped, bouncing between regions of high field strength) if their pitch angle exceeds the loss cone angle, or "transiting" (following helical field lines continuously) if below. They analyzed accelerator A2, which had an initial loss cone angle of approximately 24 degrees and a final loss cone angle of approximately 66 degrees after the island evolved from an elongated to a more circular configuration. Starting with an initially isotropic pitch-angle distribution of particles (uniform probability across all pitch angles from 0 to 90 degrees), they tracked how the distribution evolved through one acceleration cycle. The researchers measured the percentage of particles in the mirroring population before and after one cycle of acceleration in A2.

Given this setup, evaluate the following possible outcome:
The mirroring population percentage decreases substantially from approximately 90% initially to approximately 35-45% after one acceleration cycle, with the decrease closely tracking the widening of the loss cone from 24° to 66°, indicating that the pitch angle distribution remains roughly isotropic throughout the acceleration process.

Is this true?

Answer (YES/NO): NO